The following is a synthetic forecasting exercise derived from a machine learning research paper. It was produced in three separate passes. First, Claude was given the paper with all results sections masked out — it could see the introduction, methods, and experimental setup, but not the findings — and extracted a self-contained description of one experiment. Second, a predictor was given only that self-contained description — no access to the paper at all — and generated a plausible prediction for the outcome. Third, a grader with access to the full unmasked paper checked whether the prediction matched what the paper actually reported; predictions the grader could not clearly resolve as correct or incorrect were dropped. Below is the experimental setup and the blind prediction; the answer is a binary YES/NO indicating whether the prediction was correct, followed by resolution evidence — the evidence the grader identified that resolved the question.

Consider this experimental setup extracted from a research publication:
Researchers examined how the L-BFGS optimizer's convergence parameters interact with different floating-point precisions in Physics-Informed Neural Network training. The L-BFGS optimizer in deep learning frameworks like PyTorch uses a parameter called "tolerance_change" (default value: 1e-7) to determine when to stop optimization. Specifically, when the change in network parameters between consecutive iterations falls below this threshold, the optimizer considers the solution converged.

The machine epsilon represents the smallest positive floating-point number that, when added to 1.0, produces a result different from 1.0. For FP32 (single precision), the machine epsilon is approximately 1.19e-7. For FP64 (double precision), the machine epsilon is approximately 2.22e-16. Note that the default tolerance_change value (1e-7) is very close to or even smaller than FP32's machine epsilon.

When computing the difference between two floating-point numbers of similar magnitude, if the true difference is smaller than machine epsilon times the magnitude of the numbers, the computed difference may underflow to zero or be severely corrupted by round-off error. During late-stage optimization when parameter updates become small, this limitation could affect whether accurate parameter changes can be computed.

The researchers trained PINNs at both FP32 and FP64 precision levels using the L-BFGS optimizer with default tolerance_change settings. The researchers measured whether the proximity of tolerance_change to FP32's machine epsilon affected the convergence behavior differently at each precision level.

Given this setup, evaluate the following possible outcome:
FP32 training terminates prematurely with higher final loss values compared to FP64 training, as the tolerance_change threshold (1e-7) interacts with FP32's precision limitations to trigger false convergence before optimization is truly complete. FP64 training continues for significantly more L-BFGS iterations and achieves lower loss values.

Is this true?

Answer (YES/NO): NO